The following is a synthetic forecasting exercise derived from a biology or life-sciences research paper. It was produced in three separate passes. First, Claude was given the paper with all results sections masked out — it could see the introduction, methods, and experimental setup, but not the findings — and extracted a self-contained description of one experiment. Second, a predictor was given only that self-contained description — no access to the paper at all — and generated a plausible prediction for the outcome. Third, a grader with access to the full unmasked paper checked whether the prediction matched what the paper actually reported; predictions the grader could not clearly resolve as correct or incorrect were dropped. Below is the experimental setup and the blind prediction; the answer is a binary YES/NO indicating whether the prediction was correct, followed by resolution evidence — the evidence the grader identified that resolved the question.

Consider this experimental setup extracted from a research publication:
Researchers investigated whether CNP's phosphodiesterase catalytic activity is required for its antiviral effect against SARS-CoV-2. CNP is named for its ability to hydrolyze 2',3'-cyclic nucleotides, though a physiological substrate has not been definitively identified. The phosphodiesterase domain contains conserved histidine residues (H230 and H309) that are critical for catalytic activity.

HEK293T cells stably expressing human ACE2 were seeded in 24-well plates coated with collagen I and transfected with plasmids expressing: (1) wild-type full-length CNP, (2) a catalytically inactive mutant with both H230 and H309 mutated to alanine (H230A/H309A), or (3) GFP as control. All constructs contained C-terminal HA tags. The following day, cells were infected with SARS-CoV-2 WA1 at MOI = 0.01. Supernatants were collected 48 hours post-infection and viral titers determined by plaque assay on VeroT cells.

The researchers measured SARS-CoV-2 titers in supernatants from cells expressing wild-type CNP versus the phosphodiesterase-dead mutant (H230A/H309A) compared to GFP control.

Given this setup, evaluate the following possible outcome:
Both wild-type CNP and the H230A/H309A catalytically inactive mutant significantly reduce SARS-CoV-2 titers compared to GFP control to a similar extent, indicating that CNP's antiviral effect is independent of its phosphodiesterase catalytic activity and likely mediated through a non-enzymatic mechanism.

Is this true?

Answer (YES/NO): YES